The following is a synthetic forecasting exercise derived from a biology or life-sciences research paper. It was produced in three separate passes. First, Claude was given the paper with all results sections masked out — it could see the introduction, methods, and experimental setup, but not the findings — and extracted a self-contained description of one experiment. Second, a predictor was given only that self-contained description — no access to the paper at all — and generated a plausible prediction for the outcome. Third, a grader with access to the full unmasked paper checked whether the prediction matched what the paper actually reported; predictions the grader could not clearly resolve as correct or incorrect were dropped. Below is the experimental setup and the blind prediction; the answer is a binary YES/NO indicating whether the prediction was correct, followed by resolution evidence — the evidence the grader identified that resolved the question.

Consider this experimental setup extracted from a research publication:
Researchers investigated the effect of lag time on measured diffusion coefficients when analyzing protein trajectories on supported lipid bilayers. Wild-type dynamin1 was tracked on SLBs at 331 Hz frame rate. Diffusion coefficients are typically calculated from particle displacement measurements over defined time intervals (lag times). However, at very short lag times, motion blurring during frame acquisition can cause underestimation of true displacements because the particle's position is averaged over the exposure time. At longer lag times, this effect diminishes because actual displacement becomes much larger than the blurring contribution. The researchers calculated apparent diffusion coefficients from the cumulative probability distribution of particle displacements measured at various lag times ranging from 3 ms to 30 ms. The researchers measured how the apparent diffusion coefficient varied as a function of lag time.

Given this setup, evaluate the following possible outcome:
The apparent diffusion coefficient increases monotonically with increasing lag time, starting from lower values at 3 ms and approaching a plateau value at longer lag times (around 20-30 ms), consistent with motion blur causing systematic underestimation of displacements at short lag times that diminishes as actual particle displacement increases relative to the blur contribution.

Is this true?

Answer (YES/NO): NO